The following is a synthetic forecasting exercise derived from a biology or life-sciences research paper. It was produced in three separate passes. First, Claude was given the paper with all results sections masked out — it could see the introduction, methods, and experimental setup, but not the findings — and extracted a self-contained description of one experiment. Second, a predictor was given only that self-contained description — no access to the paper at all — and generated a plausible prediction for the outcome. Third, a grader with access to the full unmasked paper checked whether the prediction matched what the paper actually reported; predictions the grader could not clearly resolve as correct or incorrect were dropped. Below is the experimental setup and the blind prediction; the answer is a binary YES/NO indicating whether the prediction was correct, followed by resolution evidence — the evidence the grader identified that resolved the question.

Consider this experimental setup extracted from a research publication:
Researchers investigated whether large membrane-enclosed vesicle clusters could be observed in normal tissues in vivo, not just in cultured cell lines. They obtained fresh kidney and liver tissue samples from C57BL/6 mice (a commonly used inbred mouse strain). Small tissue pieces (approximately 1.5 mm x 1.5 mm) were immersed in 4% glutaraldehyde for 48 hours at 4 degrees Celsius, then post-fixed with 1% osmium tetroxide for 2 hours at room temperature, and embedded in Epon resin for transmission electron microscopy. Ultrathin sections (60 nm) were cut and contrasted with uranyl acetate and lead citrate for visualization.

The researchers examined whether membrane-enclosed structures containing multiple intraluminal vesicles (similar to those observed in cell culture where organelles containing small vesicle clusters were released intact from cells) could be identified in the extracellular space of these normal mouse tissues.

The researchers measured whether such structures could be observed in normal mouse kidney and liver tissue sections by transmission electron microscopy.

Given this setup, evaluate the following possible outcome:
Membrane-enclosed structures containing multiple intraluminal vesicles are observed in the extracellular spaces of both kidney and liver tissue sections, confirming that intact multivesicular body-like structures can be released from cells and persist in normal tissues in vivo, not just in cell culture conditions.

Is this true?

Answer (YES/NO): YES